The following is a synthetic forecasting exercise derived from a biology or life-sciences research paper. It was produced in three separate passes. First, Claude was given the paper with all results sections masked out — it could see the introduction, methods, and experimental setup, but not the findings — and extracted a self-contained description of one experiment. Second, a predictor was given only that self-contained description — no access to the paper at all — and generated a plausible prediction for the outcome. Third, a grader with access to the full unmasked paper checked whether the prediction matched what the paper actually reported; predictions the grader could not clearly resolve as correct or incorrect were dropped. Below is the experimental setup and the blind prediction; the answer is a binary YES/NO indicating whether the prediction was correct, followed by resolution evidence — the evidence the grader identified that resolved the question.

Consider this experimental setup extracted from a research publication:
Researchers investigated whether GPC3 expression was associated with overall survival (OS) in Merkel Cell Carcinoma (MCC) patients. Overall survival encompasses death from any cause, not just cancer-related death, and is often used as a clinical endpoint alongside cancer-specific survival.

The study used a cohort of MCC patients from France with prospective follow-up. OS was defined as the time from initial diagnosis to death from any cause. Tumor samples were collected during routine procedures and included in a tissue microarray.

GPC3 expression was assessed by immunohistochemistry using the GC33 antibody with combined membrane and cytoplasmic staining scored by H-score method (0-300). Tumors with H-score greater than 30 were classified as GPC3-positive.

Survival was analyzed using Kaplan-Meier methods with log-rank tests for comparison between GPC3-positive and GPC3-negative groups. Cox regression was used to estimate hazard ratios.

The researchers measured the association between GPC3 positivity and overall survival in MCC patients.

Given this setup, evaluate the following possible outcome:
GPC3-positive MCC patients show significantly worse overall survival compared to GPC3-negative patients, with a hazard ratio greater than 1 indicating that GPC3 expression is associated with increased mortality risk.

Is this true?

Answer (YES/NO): NO